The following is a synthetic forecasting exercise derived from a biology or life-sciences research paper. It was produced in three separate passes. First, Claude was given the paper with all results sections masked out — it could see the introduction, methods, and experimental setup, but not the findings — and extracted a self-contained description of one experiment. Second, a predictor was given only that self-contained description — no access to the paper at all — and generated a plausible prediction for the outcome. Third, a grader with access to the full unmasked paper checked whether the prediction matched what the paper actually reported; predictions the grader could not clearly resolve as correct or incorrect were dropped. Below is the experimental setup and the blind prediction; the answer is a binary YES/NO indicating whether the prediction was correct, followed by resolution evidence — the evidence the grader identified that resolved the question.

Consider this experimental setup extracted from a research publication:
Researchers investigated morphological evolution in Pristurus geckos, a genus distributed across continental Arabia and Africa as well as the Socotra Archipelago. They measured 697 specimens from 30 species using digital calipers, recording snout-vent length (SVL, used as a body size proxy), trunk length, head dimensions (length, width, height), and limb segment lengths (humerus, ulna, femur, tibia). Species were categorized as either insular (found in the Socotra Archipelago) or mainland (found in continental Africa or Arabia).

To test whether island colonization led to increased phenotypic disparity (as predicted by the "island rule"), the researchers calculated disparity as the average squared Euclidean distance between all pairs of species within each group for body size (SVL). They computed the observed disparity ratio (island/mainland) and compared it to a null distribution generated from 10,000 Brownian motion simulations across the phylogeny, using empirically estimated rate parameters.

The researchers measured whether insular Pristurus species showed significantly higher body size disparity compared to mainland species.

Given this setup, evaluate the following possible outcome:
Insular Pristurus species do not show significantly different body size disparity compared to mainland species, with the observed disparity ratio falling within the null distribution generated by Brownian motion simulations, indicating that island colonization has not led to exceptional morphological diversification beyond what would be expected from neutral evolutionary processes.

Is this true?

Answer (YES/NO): NO